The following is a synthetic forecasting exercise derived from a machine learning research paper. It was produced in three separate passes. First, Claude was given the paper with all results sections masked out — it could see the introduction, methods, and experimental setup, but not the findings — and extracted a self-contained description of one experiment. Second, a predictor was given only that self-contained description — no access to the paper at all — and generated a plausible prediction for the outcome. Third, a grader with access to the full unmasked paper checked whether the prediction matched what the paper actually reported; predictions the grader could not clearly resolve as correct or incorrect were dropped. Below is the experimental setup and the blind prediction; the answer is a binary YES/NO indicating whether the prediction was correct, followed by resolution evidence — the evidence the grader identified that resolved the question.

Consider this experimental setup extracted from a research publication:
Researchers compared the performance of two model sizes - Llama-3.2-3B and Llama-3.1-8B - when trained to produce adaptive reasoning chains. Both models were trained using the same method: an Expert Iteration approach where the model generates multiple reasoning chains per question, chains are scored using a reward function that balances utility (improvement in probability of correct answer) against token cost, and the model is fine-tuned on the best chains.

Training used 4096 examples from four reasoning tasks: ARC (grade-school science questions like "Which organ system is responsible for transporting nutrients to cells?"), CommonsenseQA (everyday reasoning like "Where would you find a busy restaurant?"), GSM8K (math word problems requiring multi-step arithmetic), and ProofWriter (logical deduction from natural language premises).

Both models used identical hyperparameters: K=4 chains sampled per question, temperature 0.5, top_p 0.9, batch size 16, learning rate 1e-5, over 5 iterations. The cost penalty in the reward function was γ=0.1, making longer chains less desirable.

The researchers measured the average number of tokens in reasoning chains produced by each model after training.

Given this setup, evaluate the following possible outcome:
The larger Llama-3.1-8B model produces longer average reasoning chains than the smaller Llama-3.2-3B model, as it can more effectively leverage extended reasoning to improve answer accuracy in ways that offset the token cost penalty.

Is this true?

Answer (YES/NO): NO